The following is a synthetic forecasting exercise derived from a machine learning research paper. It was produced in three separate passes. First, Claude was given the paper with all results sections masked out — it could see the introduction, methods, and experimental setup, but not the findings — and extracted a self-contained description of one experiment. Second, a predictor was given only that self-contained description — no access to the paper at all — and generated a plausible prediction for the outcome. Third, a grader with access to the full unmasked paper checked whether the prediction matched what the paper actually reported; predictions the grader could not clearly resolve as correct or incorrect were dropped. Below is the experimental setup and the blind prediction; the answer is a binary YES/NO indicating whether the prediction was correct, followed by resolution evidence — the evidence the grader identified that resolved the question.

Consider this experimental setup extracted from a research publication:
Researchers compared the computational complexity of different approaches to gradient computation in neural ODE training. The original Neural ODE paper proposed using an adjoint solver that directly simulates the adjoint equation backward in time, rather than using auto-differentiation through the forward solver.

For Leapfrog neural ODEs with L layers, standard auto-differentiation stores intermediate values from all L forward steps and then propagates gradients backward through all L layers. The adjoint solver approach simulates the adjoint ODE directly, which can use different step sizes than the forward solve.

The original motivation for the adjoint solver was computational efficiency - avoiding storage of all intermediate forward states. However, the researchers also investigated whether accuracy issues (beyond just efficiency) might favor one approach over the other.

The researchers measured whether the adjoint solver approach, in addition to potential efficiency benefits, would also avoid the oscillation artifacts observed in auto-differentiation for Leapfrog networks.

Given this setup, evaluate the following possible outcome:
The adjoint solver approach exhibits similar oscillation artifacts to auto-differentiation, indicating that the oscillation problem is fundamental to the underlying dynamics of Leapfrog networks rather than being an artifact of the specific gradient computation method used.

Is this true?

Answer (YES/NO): NO